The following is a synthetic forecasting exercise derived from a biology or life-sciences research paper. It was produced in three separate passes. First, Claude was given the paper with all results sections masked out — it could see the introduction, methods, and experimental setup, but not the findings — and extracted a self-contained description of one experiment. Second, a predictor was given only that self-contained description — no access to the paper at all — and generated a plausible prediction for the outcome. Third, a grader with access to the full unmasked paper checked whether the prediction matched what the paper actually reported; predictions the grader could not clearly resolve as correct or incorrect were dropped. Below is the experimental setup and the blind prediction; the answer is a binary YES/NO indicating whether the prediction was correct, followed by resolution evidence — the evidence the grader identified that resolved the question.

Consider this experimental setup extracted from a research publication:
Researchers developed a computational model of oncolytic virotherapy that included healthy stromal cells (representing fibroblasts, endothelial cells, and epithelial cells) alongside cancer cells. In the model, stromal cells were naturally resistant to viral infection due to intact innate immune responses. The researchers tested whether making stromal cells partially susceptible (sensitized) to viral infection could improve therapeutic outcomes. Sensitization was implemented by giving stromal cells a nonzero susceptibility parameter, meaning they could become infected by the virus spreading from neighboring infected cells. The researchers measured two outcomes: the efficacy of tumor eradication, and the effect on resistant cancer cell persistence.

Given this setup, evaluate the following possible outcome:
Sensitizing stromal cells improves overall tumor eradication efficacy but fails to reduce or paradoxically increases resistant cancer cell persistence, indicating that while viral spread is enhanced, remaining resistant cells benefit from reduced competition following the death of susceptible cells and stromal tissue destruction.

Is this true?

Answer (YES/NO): YES